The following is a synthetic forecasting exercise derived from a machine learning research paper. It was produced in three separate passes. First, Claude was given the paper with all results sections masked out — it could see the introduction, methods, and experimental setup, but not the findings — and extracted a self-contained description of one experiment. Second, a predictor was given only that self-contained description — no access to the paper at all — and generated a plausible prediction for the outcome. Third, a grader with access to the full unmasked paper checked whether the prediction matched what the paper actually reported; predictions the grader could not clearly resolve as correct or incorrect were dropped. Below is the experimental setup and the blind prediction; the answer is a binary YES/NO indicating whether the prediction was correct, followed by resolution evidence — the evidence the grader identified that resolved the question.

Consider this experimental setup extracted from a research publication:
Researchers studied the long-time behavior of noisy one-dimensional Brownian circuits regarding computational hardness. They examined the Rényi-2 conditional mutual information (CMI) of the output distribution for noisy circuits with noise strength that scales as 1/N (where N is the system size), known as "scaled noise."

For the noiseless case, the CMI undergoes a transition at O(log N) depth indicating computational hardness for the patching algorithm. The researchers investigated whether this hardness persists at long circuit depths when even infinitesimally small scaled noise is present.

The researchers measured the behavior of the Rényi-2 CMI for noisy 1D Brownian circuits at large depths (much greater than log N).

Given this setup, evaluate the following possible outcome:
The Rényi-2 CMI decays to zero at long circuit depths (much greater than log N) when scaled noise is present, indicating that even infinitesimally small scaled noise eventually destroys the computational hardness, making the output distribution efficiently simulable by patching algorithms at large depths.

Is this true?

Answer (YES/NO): YES